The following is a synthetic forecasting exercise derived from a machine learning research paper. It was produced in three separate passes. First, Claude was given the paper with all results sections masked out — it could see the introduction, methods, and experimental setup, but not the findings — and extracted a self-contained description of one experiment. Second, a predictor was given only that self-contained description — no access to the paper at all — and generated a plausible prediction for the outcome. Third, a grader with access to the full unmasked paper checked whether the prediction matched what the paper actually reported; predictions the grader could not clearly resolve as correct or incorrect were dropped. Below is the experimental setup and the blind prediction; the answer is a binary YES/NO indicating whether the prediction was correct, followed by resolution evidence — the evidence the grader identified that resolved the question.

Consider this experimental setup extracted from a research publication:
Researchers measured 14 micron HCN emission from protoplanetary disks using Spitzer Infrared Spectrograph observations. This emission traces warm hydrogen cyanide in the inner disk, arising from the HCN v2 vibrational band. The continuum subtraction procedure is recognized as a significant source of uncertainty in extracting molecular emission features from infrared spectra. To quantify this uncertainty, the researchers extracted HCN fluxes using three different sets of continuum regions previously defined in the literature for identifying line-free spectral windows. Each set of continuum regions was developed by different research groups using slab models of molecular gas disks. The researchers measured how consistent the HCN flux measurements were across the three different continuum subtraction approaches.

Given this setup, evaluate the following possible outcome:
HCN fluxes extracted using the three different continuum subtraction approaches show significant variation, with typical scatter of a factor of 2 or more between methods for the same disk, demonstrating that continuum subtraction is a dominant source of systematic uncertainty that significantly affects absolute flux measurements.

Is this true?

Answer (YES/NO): NO